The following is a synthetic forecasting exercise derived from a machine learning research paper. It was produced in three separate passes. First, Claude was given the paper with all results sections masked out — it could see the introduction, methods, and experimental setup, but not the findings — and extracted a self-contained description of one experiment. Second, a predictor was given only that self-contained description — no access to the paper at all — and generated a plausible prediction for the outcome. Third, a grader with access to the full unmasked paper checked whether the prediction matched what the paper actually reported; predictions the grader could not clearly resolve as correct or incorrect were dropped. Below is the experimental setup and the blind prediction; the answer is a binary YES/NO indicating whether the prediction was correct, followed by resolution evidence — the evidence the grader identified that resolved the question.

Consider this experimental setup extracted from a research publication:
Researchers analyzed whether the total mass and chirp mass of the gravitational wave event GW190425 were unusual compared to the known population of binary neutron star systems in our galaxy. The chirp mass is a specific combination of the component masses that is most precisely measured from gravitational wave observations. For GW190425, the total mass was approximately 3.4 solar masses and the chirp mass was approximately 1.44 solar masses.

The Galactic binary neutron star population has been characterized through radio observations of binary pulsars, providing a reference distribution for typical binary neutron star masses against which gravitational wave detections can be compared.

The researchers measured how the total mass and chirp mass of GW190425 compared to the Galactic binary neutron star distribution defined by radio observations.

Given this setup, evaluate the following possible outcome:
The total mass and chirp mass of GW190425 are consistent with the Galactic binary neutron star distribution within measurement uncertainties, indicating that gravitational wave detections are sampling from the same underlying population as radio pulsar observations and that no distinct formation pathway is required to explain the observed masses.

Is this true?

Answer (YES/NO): NO